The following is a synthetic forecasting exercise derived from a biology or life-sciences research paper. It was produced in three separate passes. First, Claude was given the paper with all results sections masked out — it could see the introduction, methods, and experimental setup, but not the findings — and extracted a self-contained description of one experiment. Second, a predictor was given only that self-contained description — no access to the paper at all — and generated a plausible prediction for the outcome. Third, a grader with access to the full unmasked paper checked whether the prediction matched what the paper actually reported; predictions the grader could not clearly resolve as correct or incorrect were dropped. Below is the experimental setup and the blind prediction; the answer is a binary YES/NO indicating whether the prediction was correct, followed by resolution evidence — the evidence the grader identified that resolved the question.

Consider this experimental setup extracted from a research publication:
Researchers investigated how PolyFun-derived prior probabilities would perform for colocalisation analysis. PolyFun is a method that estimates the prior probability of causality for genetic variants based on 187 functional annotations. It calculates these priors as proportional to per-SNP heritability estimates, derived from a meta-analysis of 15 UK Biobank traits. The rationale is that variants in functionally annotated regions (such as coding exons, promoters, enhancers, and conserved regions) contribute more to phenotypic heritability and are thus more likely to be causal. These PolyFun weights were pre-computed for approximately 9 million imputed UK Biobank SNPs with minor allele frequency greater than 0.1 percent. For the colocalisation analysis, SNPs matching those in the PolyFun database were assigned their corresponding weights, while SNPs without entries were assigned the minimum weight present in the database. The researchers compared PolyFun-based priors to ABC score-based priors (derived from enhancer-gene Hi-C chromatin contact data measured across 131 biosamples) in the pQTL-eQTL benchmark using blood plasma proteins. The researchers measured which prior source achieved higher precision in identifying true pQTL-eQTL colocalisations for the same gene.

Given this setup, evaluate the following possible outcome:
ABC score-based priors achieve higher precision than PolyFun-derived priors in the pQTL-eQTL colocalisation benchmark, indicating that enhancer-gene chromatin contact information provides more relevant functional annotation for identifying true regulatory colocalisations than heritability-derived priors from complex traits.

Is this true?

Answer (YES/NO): YES